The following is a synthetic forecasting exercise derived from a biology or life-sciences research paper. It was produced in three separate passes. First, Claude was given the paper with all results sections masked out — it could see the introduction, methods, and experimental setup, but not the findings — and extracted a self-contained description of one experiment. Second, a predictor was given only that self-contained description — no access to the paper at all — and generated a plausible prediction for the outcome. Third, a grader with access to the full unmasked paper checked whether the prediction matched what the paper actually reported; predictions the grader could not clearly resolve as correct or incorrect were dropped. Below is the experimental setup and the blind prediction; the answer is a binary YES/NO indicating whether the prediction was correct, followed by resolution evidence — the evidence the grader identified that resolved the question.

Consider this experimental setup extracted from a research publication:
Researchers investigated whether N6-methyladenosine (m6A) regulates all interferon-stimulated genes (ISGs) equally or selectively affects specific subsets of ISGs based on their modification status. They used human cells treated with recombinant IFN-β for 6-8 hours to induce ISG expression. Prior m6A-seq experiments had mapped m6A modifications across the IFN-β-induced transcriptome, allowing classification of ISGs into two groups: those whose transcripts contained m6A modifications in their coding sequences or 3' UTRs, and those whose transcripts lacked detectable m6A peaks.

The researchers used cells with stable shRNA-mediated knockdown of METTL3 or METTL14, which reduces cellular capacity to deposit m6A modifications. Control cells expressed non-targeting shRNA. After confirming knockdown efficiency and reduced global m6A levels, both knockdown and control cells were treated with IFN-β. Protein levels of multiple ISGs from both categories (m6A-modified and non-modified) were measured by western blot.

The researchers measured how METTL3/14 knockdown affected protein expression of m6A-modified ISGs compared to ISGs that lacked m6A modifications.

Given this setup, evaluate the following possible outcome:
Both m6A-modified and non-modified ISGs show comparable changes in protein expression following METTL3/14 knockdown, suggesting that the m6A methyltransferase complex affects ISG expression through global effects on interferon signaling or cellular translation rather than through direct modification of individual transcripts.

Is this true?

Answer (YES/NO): NO